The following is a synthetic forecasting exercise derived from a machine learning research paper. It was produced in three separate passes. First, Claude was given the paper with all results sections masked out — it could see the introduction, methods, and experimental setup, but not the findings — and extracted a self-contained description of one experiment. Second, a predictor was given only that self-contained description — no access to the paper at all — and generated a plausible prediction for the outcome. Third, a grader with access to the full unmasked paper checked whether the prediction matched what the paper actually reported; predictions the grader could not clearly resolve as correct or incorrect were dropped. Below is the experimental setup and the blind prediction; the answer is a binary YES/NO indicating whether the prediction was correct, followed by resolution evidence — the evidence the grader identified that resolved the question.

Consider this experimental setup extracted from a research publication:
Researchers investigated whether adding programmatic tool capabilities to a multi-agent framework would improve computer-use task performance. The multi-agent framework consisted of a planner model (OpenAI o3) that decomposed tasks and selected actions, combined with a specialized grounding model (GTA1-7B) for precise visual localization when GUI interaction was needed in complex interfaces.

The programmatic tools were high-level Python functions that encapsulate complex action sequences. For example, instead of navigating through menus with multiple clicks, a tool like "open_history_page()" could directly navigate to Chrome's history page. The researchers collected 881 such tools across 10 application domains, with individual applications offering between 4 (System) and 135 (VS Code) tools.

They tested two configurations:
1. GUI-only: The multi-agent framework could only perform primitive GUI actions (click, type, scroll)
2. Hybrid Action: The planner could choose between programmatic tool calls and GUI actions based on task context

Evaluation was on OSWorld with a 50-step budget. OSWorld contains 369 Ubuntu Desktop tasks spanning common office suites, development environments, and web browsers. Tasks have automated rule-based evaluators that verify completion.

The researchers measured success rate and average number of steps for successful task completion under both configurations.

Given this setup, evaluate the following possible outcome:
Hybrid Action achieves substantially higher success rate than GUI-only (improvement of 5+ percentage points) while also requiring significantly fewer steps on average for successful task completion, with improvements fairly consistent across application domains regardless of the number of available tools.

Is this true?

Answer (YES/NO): NO